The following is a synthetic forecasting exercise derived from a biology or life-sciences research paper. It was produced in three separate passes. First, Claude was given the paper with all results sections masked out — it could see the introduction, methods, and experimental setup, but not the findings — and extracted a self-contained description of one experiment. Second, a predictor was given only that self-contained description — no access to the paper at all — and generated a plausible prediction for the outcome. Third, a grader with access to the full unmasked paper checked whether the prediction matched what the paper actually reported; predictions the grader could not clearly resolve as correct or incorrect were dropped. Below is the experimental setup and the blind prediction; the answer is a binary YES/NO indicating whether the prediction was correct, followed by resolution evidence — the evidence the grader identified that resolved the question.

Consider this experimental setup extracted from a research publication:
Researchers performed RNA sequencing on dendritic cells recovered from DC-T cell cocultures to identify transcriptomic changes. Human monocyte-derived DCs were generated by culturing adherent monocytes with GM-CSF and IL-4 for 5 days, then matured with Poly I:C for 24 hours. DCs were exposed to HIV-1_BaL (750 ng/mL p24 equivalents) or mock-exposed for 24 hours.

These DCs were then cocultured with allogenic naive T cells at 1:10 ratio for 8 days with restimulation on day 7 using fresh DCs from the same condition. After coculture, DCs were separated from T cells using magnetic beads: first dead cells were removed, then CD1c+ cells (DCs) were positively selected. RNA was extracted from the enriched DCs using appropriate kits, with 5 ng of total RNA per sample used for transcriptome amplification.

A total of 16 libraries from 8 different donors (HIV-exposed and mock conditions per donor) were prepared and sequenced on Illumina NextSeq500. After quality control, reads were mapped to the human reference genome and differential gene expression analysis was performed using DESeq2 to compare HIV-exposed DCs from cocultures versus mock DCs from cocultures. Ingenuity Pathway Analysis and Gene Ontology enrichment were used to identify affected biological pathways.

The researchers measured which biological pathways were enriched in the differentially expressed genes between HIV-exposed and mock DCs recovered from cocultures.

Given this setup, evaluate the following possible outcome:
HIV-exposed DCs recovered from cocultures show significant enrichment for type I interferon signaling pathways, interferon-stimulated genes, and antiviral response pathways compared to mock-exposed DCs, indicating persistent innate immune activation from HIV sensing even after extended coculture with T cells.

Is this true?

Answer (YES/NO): YES